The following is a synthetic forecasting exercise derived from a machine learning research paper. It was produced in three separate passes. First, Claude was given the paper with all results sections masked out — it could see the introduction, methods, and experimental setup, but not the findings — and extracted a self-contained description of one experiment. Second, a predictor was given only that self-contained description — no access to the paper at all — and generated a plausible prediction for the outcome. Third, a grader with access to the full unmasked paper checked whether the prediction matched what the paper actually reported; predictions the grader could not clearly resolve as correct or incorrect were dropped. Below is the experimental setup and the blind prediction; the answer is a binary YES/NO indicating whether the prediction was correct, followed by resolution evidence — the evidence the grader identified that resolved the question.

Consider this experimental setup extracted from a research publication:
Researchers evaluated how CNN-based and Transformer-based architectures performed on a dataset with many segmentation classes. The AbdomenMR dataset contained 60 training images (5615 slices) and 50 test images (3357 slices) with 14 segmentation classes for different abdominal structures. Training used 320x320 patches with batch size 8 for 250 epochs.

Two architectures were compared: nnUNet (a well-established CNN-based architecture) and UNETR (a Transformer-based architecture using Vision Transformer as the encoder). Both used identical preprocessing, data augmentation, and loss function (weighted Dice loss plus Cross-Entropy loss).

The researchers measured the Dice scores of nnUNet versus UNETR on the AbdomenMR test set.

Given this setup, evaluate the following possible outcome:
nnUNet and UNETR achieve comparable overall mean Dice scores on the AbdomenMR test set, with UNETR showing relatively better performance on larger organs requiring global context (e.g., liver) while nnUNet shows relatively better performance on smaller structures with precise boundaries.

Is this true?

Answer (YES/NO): NO